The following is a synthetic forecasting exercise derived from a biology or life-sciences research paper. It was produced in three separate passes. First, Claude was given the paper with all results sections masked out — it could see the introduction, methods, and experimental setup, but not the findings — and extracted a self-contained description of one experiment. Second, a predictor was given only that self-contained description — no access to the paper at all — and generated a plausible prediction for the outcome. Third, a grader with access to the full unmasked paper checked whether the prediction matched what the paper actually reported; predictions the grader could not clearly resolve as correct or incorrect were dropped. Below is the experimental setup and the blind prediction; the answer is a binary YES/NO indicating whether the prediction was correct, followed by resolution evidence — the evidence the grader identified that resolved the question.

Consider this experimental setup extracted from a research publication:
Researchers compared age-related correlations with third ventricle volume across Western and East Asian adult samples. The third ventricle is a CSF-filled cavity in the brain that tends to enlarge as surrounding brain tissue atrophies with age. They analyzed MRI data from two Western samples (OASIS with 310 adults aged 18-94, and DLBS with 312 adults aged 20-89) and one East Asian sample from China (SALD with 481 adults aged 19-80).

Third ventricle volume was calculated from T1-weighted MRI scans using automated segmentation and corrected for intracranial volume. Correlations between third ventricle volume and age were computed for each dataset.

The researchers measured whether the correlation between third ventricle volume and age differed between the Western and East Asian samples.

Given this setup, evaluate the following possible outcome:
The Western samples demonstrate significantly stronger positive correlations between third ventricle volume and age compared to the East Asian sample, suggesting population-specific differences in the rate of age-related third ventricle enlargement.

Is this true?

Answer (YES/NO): YES